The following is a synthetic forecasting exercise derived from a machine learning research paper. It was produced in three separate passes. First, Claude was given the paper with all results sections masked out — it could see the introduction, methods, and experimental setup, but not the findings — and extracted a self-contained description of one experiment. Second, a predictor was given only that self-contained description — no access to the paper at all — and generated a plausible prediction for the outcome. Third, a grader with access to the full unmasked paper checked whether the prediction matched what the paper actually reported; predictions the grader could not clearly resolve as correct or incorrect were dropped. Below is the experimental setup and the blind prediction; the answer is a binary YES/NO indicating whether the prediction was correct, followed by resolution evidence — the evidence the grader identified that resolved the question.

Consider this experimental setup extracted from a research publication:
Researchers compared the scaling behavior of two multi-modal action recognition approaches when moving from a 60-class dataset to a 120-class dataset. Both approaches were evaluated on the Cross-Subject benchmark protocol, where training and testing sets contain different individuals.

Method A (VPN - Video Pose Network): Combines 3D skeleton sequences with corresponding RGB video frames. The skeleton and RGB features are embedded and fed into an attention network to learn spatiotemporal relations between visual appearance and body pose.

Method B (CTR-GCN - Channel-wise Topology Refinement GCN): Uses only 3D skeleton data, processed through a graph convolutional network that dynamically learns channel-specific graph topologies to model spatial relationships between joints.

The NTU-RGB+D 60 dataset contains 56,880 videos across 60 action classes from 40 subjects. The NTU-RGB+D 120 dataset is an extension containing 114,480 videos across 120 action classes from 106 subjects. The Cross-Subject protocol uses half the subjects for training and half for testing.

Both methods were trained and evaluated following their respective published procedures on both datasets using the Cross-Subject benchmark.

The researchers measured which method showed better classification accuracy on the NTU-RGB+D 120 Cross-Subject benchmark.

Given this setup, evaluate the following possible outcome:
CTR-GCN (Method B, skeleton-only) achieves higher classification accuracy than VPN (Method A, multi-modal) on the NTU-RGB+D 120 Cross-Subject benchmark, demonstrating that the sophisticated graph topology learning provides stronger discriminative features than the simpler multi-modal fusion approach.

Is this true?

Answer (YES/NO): YES